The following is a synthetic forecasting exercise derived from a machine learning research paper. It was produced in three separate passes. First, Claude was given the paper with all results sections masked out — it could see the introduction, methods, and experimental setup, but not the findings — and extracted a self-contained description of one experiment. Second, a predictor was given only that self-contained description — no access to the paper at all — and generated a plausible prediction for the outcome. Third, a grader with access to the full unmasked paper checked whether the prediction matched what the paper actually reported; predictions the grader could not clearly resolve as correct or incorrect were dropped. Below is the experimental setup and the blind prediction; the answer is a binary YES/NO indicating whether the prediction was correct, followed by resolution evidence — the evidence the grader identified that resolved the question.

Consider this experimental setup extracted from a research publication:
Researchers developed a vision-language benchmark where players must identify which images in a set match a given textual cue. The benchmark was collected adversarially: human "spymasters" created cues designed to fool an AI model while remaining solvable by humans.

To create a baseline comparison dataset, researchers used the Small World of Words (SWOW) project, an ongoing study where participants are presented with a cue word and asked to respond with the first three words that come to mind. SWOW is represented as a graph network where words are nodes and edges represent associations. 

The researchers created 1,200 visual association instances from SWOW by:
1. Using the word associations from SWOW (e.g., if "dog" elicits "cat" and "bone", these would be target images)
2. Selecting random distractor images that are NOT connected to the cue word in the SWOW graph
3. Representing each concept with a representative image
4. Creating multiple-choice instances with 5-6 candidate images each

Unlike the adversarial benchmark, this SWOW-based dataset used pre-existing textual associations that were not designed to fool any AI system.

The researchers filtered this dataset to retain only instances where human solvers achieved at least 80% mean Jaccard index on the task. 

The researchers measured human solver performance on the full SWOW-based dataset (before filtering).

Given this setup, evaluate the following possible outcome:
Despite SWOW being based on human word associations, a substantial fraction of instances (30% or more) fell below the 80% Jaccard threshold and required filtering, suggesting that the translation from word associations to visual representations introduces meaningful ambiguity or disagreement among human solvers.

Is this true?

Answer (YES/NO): NO